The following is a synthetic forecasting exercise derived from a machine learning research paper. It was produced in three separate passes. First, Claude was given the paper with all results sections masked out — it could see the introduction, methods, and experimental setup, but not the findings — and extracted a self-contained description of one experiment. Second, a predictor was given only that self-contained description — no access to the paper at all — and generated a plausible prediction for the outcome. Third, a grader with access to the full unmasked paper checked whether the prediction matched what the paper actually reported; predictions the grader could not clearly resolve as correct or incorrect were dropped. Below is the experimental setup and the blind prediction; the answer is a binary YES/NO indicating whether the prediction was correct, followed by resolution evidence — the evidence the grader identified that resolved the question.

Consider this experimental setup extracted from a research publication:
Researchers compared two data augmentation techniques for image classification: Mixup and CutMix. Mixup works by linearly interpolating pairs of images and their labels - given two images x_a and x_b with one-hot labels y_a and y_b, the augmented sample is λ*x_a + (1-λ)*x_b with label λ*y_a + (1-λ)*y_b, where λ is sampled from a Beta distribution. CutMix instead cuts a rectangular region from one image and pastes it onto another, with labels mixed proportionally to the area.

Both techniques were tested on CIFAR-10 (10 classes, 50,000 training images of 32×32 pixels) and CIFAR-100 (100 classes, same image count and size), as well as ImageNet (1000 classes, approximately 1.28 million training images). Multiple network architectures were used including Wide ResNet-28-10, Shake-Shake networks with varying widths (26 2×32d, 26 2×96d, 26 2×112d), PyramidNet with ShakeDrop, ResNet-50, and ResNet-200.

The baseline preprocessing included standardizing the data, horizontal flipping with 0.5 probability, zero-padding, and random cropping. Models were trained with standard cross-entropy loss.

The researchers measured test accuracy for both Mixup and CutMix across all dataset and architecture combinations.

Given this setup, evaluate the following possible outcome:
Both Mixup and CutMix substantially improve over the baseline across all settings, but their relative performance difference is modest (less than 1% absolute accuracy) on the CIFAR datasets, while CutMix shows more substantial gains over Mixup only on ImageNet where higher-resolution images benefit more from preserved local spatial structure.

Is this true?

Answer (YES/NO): NO